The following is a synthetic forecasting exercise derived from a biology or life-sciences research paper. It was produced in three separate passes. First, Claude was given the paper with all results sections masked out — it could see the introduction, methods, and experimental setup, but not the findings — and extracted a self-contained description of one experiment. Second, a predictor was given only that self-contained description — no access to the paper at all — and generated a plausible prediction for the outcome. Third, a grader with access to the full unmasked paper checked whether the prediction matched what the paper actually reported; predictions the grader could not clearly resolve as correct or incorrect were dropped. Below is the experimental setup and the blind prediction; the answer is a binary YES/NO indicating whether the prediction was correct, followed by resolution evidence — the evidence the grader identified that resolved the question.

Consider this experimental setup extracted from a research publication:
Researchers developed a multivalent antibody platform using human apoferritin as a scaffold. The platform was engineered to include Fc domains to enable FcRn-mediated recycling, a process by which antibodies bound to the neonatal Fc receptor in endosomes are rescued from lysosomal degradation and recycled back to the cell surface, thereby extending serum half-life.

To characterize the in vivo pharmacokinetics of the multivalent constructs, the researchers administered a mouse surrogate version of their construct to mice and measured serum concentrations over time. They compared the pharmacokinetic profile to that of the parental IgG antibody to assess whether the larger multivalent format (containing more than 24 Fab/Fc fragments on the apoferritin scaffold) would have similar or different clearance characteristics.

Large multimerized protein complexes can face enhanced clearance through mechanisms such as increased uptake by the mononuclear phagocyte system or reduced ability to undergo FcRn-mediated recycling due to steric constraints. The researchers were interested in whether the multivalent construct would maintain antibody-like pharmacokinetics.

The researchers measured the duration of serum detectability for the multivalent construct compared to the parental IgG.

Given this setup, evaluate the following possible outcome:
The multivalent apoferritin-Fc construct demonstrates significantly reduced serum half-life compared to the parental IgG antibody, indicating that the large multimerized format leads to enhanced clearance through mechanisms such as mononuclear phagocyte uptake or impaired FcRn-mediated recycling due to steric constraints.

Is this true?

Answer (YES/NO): NO